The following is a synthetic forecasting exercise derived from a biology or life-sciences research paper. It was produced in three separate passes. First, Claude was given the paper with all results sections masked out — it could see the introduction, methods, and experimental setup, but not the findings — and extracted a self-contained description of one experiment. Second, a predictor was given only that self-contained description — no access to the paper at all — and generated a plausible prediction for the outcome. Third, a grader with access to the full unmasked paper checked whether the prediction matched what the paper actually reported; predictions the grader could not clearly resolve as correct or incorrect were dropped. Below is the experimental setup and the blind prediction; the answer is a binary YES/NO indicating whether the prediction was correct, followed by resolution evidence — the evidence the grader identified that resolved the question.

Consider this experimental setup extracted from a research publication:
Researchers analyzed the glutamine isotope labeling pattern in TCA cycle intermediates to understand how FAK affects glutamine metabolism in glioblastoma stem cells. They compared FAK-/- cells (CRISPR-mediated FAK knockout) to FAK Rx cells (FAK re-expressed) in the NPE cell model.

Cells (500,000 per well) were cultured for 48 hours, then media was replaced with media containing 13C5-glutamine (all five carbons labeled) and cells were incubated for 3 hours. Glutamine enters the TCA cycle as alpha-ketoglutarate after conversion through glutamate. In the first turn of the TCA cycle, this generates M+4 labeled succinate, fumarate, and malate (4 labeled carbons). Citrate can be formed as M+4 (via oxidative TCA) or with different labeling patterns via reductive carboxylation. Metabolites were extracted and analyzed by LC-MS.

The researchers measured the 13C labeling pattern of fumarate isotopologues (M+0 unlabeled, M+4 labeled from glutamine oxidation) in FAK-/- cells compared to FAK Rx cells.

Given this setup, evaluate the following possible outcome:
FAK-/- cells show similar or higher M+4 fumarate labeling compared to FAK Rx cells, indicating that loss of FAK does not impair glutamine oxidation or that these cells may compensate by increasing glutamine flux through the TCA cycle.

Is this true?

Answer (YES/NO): NO